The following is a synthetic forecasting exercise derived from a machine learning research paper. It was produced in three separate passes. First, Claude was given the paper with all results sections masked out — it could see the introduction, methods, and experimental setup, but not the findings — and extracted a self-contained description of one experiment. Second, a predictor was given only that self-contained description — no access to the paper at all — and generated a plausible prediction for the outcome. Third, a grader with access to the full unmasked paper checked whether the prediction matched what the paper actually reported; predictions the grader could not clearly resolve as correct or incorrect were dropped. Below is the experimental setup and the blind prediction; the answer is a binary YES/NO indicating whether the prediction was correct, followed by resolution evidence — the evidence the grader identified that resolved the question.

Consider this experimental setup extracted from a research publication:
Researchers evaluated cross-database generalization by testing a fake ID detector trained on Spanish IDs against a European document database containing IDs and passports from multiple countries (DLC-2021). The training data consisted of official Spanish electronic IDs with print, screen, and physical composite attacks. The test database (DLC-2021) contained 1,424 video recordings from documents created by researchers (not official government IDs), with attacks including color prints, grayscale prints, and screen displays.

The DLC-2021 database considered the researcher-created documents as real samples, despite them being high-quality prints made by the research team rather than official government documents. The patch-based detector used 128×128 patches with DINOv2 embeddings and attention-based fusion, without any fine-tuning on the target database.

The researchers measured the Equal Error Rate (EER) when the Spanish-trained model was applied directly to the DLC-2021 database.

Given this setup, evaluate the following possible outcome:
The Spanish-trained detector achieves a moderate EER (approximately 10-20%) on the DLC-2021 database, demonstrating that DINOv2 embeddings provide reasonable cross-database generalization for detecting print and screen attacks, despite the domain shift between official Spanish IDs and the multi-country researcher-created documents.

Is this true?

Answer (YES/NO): NO